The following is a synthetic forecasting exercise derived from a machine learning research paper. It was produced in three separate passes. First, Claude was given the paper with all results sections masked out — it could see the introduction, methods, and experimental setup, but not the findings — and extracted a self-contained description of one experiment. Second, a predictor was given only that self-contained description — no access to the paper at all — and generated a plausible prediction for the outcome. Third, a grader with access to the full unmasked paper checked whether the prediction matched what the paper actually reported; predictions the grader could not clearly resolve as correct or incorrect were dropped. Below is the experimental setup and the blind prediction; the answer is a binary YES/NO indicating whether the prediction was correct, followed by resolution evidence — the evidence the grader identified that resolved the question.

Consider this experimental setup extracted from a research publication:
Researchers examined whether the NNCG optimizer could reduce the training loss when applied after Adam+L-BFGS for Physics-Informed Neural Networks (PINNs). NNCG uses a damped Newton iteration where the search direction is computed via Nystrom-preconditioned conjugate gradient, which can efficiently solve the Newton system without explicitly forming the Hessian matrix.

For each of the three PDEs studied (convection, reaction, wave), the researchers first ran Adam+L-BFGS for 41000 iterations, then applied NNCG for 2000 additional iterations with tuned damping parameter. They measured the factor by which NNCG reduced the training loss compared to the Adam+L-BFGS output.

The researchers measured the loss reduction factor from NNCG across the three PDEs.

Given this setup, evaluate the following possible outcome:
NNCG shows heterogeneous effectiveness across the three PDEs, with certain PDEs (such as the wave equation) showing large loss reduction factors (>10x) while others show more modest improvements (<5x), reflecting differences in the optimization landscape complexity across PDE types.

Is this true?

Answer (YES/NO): NO